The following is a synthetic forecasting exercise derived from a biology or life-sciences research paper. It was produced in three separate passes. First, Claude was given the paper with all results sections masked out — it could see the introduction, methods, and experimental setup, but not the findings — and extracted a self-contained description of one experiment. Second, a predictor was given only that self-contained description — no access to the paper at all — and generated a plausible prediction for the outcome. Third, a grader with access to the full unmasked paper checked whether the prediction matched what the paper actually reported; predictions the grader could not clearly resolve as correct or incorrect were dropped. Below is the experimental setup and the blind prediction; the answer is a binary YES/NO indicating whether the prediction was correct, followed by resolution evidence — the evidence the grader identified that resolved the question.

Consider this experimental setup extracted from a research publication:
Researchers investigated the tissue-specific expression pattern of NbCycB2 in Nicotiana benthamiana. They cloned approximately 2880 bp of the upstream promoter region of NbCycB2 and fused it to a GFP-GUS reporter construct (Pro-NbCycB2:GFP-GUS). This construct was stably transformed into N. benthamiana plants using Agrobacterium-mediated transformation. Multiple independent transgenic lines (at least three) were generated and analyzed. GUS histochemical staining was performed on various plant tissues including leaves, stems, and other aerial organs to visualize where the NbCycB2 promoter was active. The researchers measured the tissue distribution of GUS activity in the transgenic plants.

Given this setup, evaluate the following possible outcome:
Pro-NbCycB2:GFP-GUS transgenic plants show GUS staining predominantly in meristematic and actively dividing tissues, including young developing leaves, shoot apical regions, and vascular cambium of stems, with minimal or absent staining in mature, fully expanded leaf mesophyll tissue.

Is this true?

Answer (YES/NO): NO